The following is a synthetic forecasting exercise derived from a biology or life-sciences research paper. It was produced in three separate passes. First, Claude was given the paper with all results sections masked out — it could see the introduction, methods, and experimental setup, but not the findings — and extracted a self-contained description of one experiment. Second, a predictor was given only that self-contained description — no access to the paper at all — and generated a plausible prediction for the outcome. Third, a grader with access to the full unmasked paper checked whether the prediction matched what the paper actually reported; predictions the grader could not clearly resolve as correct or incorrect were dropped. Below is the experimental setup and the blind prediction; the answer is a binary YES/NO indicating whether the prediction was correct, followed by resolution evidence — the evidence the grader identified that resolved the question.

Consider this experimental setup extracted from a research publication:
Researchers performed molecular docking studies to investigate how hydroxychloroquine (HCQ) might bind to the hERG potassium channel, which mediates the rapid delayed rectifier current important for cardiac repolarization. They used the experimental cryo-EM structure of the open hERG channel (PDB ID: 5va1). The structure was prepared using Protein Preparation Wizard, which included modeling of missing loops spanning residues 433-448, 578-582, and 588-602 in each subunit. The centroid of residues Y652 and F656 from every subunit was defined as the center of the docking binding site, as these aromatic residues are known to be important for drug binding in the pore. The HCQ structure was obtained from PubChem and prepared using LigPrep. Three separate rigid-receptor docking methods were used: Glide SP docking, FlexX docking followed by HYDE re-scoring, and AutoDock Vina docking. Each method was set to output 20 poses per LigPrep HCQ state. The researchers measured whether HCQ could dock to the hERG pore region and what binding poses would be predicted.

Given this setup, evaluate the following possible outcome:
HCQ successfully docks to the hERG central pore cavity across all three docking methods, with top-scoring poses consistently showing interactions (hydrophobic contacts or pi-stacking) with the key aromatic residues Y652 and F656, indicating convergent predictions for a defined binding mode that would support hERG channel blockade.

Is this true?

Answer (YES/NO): NO